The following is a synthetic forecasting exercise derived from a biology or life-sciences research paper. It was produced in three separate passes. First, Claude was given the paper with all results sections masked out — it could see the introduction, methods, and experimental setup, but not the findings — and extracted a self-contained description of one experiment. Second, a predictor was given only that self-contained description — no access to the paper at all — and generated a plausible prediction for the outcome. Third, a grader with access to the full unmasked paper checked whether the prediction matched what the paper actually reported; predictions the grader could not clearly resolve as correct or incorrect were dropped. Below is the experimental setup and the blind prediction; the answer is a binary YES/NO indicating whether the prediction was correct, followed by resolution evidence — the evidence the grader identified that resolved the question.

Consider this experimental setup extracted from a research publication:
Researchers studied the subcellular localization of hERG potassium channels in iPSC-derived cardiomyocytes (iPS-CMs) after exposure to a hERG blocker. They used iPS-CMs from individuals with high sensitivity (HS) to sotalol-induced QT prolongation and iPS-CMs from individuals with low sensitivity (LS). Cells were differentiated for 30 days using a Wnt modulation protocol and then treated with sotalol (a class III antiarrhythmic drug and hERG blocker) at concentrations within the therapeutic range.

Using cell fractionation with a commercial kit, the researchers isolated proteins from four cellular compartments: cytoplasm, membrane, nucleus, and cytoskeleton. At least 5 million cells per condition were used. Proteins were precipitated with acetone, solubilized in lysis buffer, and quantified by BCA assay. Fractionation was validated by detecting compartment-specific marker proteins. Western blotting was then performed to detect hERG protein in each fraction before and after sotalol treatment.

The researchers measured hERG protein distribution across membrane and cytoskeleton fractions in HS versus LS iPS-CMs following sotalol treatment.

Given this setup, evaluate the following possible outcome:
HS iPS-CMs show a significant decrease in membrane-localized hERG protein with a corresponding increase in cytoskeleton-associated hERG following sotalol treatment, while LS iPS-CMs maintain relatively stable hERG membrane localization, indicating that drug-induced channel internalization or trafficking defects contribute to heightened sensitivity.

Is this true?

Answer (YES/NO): YES